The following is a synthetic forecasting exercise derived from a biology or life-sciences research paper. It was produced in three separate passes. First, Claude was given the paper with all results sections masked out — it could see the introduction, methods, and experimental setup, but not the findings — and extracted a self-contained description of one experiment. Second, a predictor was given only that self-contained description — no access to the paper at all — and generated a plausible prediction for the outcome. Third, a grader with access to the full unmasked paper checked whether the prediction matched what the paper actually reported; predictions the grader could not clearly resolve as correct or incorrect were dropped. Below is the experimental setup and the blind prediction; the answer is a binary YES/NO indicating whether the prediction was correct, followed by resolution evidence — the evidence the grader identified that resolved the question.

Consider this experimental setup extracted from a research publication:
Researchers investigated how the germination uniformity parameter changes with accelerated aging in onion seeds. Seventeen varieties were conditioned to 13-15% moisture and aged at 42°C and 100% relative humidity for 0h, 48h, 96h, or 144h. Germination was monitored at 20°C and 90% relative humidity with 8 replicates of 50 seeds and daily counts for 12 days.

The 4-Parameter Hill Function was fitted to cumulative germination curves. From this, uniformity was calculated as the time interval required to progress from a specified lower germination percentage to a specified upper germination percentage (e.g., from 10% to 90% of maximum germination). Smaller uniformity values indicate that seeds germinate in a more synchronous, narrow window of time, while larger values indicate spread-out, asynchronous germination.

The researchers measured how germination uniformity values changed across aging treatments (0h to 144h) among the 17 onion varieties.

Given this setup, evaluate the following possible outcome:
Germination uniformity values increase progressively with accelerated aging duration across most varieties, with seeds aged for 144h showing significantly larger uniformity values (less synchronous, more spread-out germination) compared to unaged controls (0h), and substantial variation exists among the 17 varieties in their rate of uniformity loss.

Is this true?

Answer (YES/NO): NO